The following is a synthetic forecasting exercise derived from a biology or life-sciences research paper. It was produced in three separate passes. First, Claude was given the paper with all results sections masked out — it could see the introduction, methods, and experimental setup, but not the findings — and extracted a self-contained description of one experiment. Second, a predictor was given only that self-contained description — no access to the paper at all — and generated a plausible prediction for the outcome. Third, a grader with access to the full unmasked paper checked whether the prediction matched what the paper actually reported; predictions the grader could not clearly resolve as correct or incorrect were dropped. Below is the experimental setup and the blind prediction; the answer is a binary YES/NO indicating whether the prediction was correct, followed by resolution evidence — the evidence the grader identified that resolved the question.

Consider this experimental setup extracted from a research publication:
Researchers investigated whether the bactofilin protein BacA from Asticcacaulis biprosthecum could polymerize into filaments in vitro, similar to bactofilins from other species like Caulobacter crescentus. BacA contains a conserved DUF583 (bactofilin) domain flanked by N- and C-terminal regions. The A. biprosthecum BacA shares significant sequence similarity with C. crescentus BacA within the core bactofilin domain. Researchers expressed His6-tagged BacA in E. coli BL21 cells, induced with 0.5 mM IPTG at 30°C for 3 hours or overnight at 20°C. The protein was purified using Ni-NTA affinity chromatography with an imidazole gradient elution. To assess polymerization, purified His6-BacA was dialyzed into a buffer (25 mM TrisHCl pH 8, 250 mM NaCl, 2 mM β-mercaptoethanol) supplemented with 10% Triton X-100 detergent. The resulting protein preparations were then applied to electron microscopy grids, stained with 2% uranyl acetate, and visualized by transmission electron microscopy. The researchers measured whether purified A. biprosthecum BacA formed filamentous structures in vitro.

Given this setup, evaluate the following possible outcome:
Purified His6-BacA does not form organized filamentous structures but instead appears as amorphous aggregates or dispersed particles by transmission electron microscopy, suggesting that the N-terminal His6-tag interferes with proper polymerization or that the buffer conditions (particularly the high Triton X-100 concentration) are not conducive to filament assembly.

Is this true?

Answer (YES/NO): NO